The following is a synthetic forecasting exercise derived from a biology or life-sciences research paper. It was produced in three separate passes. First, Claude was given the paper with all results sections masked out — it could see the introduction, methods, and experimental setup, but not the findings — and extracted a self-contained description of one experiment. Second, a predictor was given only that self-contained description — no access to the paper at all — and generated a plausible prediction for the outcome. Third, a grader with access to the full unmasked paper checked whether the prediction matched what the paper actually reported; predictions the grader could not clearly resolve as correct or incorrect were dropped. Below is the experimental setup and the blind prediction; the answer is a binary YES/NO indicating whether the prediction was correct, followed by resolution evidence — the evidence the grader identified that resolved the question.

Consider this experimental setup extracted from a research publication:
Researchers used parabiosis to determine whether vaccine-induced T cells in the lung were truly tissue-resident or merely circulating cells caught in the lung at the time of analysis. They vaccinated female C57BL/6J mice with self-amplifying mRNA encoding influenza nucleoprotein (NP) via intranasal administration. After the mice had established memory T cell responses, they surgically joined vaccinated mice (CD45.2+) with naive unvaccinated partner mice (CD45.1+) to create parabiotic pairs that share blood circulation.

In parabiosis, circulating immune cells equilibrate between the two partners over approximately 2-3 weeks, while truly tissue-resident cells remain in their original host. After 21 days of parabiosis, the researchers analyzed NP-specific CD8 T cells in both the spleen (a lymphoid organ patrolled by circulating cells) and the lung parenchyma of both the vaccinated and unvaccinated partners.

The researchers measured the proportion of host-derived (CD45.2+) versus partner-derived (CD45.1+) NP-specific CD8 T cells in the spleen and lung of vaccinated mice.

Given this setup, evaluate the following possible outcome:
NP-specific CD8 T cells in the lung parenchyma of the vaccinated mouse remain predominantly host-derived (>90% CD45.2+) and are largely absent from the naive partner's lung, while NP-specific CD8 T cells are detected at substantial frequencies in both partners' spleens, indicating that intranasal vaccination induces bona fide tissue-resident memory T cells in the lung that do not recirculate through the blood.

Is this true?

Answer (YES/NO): YES